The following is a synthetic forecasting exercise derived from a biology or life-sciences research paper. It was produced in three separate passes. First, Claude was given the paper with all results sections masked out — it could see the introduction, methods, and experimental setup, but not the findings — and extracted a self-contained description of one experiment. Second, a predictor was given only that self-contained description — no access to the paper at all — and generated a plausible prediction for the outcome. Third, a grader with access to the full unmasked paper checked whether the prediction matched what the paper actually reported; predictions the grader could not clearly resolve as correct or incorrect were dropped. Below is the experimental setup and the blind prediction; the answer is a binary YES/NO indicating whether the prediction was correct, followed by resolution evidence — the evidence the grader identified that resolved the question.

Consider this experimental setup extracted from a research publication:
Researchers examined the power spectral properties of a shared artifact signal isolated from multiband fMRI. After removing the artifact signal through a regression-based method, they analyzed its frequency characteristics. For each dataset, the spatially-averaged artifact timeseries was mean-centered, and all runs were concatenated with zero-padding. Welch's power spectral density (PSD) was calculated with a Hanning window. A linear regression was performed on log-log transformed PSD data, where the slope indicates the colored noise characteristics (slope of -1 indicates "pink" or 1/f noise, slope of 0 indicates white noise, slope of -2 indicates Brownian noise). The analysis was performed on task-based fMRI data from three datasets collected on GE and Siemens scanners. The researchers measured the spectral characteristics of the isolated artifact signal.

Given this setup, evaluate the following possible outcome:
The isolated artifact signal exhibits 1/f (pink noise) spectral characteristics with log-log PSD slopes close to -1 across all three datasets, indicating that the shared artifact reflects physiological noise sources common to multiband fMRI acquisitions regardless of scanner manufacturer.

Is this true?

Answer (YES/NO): YES